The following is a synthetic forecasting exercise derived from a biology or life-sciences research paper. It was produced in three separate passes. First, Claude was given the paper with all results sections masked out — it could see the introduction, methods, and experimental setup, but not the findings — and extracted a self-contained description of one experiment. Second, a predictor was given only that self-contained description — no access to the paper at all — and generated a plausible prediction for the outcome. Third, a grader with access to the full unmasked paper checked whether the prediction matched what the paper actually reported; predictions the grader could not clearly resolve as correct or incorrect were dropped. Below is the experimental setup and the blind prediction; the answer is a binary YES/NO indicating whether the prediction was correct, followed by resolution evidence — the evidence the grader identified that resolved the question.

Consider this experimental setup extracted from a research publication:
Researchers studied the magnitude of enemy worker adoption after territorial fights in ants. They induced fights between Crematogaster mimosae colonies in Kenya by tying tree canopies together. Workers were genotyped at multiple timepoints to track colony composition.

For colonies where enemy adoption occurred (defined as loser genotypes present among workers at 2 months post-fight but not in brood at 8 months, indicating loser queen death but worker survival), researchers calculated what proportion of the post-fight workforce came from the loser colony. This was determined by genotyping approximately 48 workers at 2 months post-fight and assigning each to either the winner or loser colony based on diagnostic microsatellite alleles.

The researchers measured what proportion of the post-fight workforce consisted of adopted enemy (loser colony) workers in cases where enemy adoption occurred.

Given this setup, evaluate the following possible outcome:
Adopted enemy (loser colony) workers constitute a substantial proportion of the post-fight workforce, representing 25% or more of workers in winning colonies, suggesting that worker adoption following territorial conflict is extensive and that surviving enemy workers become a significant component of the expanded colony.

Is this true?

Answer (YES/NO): NO